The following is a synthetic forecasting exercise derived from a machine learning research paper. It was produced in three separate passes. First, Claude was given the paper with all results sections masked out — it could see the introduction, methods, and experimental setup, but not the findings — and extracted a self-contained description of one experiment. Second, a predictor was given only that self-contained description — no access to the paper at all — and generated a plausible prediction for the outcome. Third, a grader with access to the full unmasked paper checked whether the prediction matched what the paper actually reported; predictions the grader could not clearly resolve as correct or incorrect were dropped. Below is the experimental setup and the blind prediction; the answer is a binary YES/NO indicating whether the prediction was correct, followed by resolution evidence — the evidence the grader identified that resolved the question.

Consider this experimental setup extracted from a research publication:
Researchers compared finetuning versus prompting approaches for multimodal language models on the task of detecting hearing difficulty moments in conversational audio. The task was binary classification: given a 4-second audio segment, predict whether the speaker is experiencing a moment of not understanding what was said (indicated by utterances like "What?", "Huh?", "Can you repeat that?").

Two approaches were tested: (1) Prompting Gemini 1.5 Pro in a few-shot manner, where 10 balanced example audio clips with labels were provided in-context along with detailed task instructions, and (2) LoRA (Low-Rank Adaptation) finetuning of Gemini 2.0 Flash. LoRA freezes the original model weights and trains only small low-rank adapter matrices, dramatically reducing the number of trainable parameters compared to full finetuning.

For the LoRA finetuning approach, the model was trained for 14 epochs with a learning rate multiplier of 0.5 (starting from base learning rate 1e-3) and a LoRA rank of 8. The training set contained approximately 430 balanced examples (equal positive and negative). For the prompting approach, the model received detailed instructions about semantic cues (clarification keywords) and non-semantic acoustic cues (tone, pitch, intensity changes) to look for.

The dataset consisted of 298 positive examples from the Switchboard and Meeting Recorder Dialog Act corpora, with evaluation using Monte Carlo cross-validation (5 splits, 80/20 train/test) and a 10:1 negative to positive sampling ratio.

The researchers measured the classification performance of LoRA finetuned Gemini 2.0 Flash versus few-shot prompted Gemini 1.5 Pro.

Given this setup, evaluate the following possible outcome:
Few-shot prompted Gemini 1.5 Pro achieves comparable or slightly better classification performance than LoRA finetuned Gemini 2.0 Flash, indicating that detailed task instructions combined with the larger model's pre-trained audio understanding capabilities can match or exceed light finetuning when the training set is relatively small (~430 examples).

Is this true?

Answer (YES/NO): NO